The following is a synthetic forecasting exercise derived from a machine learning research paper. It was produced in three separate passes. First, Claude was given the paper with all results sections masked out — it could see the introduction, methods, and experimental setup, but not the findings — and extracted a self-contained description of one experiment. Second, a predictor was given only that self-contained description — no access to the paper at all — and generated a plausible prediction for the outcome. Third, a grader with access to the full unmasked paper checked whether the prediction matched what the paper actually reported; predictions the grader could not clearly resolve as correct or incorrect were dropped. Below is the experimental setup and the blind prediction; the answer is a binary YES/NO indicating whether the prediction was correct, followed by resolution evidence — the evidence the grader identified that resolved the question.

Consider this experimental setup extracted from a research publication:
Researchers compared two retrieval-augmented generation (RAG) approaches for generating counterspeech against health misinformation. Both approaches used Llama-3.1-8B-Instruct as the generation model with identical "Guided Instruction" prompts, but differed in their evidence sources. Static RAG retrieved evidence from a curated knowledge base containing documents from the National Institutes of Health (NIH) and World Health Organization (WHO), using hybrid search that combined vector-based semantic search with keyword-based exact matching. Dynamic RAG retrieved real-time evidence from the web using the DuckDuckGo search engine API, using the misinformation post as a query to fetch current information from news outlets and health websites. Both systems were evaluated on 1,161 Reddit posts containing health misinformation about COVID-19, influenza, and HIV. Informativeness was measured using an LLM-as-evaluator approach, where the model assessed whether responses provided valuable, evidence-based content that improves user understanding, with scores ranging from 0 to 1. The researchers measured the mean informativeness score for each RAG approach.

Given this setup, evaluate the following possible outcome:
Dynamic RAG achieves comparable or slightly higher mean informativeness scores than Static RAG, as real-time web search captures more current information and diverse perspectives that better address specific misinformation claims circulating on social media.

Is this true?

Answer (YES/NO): NO